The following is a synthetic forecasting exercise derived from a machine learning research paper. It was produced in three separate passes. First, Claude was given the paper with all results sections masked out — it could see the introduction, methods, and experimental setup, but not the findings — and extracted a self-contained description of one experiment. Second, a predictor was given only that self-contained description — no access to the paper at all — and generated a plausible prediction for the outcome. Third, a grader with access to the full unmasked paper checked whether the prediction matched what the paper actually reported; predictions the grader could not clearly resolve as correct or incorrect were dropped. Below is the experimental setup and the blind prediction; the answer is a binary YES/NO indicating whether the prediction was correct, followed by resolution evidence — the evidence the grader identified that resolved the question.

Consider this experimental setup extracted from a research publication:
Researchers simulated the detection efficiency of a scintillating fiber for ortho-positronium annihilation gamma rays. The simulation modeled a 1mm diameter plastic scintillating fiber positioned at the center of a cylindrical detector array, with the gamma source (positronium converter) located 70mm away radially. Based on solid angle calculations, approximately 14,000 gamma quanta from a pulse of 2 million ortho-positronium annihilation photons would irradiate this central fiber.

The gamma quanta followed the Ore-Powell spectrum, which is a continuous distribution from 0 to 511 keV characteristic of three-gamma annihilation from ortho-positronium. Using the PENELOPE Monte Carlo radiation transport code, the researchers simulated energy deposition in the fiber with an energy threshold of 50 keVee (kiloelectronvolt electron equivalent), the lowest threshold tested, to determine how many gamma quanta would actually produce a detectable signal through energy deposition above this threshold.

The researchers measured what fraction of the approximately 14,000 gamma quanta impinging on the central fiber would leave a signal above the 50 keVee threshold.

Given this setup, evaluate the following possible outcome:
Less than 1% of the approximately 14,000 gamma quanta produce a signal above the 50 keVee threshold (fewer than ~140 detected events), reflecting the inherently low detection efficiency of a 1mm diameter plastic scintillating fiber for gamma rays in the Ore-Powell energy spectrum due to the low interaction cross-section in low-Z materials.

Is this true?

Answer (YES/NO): YES